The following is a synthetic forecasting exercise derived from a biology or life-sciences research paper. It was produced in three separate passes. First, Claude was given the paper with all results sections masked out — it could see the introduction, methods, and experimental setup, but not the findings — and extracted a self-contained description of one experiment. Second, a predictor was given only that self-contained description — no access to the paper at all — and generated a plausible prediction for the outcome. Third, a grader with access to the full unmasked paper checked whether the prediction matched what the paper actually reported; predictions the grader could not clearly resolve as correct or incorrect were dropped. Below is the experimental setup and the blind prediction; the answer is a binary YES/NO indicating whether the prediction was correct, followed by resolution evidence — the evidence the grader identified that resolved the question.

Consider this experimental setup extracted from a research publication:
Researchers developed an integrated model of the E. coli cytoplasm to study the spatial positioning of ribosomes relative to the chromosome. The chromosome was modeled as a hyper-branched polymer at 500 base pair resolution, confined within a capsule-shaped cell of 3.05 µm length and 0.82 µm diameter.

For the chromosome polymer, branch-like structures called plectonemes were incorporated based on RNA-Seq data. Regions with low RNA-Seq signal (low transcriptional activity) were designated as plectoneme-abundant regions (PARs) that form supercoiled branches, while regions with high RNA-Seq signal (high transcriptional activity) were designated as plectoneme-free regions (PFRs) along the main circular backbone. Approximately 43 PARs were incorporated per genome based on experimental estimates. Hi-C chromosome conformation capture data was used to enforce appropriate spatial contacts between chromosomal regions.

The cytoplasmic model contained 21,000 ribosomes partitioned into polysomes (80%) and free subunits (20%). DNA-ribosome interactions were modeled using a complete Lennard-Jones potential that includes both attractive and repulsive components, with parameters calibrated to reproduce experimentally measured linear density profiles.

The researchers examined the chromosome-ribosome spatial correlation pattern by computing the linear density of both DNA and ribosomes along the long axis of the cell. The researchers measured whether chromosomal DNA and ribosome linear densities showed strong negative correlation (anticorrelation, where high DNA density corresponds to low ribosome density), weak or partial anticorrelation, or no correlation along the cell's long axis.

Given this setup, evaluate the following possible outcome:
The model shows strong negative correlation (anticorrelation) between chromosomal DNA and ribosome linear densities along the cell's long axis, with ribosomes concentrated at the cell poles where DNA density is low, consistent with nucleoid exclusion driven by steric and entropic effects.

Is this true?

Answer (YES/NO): NO